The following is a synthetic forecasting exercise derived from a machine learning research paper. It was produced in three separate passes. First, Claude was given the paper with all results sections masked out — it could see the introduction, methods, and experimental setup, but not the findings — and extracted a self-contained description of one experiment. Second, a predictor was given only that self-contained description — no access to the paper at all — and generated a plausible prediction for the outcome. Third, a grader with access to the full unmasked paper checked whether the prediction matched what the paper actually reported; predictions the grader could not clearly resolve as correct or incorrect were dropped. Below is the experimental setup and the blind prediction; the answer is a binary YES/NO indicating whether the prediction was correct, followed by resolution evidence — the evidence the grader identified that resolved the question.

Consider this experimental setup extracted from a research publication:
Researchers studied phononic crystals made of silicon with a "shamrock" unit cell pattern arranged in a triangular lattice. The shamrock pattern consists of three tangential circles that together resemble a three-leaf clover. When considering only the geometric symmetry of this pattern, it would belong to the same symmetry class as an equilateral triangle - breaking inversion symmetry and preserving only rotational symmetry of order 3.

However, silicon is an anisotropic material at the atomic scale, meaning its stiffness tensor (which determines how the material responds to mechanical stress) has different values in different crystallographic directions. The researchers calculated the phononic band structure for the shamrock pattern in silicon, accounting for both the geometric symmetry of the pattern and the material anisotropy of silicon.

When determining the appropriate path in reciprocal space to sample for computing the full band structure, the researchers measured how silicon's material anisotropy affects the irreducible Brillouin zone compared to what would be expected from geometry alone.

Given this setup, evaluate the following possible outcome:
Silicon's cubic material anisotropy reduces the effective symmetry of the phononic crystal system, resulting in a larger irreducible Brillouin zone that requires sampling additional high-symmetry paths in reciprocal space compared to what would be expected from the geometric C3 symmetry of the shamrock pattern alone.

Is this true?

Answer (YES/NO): YES